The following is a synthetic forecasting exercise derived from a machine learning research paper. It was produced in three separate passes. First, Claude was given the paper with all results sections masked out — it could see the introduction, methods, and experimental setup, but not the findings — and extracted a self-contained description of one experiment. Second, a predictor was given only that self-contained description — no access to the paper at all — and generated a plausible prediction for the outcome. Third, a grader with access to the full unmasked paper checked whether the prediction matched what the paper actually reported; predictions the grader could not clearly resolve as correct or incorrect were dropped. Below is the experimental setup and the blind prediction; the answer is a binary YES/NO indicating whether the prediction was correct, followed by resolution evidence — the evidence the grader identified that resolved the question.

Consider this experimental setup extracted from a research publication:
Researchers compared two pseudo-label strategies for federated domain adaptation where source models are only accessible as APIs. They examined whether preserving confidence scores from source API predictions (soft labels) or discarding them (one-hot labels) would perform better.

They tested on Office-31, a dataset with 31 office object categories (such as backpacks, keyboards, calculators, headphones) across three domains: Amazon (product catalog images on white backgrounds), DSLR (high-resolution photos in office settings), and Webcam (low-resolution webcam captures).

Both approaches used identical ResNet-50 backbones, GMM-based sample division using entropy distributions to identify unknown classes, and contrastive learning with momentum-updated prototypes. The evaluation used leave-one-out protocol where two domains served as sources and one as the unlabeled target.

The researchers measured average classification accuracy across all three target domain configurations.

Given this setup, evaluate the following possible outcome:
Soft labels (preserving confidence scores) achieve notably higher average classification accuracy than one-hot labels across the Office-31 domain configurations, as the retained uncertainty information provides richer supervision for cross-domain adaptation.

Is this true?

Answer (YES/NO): YES